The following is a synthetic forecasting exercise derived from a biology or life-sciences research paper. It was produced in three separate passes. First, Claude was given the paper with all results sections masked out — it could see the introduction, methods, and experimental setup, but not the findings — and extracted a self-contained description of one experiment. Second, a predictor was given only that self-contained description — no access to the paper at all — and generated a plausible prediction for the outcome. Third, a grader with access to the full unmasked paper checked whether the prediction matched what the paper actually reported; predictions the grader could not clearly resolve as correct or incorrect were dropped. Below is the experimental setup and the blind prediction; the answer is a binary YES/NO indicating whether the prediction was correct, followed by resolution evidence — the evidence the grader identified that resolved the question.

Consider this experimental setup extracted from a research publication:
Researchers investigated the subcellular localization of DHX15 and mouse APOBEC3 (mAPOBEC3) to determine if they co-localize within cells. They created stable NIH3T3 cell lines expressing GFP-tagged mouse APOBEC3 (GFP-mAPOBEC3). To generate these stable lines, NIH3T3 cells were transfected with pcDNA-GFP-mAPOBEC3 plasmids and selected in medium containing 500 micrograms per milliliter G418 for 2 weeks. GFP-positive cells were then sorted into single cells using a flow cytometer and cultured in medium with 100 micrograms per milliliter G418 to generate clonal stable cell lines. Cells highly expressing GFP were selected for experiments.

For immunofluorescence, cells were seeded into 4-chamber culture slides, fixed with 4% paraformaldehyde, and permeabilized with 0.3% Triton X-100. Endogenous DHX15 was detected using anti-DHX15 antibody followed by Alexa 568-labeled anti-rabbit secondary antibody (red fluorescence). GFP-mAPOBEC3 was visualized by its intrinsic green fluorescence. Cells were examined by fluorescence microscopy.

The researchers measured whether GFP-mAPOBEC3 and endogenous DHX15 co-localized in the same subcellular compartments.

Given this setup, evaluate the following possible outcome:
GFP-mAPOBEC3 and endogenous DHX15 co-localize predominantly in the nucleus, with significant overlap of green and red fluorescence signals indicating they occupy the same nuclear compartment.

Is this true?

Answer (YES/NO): NO